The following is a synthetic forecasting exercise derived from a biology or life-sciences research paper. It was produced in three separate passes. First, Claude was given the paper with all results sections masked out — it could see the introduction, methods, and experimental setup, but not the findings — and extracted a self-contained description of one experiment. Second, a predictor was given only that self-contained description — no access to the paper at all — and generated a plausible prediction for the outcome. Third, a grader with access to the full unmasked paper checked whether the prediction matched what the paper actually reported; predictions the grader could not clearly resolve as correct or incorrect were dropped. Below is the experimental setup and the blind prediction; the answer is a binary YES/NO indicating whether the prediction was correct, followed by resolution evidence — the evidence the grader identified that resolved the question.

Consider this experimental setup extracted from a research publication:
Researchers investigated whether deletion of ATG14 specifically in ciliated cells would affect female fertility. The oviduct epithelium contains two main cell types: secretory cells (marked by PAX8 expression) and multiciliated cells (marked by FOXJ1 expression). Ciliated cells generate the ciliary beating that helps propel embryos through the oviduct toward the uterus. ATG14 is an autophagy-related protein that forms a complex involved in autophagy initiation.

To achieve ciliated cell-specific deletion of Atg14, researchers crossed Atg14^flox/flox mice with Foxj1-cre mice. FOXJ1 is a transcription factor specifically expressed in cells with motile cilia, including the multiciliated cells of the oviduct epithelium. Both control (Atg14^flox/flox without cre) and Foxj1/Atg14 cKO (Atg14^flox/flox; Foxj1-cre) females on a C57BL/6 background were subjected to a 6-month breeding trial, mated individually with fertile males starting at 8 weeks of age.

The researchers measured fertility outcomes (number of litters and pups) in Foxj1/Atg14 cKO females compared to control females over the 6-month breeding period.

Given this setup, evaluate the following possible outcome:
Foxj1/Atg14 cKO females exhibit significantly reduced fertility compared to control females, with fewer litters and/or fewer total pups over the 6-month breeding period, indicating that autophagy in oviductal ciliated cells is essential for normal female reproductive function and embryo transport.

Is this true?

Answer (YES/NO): NO